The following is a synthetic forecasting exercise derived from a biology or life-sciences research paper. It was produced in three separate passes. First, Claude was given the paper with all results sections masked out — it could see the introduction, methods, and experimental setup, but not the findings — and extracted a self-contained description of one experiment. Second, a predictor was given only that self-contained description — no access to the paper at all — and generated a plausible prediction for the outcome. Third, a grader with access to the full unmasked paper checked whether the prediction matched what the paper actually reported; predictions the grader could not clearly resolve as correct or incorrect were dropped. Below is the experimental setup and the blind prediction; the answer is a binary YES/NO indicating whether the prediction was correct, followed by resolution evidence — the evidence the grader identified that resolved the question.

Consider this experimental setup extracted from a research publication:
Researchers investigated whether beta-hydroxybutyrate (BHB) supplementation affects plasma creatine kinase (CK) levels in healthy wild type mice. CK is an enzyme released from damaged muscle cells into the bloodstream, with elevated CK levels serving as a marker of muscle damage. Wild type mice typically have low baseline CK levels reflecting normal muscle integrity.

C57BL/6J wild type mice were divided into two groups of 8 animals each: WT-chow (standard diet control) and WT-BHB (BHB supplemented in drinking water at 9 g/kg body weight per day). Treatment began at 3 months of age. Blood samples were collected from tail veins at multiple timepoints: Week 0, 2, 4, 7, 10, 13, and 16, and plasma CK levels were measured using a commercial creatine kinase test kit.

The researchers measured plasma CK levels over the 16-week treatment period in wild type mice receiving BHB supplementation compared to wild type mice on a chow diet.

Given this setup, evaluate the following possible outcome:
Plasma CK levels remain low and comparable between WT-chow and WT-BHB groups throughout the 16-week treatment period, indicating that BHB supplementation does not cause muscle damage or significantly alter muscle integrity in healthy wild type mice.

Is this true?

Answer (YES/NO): YES